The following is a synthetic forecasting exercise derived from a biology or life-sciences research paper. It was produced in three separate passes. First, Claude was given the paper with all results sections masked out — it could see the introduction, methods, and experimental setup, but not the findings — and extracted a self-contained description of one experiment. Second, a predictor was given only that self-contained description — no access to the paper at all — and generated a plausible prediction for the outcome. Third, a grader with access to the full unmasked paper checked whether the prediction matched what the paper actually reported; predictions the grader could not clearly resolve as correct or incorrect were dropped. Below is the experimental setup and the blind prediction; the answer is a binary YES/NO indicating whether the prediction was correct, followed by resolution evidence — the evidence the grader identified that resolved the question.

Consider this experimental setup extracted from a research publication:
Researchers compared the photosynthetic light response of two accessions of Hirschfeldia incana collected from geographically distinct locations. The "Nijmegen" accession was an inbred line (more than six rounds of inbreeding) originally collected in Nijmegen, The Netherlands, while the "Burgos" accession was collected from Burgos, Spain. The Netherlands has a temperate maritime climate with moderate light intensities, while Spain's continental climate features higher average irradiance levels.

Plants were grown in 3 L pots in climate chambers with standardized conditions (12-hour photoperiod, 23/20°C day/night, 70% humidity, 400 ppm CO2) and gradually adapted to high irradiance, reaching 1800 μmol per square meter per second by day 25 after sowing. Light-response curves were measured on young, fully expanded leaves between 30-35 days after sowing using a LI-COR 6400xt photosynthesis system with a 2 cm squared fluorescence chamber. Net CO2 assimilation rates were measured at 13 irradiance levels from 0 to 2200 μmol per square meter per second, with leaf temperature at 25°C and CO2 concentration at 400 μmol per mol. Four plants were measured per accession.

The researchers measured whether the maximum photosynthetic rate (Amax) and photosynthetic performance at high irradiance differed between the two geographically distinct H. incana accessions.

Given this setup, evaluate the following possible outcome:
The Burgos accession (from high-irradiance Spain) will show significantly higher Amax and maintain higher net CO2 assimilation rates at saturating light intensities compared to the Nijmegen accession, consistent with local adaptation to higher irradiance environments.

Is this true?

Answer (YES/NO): NO